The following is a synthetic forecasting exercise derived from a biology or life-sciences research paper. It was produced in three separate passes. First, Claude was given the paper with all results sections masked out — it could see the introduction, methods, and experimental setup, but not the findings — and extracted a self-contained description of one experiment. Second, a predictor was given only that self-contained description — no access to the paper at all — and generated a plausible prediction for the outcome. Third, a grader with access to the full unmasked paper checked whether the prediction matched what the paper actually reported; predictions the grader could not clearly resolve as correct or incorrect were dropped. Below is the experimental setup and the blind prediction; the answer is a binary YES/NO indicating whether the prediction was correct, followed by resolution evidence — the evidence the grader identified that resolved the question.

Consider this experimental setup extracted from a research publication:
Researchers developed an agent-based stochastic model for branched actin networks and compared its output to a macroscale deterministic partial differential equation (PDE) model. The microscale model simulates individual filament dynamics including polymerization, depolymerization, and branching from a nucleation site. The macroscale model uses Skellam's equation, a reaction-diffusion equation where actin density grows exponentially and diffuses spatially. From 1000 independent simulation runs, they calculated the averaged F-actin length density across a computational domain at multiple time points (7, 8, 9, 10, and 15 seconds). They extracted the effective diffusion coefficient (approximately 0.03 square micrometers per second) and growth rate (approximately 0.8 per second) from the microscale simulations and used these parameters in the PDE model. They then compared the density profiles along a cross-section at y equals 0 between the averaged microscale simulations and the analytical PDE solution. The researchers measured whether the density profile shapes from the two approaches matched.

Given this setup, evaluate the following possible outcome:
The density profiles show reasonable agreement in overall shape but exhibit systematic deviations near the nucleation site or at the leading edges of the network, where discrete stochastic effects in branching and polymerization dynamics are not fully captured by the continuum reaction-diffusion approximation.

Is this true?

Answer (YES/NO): NO